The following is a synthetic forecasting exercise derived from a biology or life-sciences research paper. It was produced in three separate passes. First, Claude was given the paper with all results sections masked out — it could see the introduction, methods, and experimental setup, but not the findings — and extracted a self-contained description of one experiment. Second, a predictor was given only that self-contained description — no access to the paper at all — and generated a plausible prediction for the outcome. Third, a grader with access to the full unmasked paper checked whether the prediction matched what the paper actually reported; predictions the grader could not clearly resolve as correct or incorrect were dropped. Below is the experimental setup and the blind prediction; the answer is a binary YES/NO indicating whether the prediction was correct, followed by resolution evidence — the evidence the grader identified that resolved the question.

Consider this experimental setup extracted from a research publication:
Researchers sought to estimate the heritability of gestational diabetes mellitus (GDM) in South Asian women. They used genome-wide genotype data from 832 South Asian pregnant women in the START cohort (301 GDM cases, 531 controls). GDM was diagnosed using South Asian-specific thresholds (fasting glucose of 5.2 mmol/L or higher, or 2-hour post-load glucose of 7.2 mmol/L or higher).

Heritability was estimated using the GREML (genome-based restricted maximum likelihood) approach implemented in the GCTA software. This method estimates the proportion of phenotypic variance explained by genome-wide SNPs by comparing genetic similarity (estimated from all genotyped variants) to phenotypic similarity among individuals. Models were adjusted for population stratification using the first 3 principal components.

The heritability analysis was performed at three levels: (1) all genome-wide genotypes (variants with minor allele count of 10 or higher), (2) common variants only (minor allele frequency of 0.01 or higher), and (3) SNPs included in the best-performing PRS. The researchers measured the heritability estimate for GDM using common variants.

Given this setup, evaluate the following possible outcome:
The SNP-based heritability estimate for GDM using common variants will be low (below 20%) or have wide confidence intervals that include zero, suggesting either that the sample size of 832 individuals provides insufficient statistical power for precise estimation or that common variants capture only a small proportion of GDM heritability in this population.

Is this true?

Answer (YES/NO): YES